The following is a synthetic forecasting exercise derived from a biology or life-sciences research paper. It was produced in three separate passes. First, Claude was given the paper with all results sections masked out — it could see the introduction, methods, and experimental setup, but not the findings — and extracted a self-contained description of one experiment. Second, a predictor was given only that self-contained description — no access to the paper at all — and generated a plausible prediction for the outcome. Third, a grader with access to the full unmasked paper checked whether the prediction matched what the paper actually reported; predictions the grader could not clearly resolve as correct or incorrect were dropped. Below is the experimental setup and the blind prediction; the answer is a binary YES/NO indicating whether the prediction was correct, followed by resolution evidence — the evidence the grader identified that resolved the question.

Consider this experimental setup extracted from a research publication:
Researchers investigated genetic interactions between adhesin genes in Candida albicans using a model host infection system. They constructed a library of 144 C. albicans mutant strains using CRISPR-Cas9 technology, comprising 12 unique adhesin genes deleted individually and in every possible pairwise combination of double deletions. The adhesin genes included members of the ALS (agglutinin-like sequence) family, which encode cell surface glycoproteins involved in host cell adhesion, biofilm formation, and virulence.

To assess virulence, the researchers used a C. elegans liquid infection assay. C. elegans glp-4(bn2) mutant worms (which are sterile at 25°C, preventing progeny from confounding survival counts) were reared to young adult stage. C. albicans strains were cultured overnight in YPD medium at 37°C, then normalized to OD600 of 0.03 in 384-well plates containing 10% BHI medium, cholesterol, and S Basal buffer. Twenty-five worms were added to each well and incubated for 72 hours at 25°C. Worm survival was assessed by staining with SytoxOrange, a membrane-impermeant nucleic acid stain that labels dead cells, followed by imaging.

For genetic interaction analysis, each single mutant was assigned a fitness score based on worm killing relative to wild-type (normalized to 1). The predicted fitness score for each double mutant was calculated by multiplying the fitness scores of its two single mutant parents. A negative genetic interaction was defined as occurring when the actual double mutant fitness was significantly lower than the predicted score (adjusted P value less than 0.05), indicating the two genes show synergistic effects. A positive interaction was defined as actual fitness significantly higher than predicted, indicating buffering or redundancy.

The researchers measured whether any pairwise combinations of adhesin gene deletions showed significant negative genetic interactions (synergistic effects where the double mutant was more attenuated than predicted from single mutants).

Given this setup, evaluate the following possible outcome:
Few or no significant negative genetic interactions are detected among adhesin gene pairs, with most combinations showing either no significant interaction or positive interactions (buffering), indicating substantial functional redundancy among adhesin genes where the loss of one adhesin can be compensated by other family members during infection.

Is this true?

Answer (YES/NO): NO